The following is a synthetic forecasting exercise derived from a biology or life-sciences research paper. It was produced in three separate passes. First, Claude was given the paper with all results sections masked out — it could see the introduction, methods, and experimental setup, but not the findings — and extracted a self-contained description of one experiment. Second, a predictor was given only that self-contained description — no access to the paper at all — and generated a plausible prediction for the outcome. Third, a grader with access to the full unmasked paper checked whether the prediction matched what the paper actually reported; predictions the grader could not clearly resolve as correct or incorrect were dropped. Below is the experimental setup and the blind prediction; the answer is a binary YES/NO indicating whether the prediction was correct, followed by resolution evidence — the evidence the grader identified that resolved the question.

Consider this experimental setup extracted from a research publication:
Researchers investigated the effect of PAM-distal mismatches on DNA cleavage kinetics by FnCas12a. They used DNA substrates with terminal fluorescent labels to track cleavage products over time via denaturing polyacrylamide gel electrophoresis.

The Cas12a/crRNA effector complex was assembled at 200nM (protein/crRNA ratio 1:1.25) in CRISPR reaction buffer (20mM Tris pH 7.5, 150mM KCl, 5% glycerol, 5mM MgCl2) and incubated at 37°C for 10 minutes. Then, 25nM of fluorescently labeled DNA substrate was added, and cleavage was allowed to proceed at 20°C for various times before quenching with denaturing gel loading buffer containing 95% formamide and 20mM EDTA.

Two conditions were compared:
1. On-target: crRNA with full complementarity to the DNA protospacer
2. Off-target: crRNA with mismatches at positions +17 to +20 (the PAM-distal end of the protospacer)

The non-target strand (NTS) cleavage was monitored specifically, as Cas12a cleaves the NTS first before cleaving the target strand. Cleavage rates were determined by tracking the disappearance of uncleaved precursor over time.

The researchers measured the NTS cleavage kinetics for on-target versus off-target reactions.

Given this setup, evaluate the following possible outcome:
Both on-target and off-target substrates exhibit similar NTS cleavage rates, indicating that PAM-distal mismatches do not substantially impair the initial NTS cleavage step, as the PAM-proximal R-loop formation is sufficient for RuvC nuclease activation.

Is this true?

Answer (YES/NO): NO